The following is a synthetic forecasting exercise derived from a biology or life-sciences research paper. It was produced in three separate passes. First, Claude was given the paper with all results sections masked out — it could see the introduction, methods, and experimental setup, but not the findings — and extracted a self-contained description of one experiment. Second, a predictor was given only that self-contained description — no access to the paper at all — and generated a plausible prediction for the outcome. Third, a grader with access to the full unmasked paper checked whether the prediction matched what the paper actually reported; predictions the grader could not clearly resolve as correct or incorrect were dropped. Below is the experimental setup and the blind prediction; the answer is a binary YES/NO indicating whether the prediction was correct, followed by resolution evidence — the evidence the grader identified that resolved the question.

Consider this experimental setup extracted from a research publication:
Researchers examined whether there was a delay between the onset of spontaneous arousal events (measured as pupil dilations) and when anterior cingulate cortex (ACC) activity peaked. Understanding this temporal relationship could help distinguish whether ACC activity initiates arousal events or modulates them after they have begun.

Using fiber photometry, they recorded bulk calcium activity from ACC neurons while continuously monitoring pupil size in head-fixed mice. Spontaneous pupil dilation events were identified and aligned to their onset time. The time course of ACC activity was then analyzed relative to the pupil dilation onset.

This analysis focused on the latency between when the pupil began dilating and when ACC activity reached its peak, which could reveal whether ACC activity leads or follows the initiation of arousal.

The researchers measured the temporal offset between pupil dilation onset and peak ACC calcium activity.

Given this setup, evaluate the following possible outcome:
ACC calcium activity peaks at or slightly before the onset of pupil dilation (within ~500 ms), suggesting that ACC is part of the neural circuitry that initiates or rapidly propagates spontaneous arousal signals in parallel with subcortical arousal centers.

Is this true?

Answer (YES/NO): NO